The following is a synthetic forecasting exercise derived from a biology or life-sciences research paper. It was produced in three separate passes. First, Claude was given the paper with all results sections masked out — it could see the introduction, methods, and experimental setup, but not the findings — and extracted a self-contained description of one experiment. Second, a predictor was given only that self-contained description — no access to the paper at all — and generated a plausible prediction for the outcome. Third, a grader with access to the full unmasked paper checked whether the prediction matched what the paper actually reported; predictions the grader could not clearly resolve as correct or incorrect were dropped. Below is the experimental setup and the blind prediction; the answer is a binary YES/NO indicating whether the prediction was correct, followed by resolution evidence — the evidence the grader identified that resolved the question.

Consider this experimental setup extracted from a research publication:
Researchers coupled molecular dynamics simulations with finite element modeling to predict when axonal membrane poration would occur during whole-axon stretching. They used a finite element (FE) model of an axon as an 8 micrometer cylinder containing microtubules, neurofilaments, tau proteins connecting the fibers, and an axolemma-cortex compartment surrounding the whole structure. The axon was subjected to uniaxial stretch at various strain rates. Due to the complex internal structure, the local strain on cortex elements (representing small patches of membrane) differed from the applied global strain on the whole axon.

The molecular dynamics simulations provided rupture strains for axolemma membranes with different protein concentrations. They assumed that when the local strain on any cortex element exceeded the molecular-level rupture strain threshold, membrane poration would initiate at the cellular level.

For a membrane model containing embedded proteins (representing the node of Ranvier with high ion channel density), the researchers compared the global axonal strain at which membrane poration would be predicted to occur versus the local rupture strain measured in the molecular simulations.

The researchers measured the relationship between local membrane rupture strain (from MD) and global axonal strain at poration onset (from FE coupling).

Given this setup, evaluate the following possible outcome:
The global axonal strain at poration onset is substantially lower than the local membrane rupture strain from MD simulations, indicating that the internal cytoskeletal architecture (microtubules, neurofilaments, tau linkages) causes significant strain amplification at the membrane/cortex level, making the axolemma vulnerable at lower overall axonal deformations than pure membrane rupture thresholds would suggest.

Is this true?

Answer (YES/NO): YES